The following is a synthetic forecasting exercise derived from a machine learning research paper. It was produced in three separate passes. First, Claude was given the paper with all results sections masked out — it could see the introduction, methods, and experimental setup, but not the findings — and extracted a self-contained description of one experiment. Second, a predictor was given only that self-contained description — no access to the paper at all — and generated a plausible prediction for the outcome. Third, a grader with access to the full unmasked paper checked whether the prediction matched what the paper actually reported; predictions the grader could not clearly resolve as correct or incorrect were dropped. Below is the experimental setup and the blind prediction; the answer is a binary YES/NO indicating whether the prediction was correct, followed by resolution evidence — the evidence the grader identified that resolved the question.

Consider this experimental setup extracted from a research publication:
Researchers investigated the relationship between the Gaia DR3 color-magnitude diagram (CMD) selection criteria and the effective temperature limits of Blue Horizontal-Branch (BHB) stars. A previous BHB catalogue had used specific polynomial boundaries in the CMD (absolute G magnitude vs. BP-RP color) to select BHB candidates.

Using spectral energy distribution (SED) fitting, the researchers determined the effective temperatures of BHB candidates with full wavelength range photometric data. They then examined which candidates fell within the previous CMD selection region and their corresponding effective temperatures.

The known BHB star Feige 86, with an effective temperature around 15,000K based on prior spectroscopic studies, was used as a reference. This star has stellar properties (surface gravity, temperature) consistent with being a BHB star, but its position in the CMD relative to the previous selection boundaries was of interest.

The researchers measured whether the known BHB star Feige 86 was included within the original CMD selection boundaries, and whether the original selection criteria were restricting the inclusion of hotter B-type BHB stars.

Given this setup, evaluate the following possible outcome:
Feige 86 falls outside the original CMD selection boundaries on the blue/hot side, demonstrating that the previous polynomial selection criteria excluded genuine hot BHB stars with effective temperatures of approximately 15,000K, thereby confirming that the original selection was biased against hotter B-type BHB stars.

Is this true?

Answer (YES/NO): YES